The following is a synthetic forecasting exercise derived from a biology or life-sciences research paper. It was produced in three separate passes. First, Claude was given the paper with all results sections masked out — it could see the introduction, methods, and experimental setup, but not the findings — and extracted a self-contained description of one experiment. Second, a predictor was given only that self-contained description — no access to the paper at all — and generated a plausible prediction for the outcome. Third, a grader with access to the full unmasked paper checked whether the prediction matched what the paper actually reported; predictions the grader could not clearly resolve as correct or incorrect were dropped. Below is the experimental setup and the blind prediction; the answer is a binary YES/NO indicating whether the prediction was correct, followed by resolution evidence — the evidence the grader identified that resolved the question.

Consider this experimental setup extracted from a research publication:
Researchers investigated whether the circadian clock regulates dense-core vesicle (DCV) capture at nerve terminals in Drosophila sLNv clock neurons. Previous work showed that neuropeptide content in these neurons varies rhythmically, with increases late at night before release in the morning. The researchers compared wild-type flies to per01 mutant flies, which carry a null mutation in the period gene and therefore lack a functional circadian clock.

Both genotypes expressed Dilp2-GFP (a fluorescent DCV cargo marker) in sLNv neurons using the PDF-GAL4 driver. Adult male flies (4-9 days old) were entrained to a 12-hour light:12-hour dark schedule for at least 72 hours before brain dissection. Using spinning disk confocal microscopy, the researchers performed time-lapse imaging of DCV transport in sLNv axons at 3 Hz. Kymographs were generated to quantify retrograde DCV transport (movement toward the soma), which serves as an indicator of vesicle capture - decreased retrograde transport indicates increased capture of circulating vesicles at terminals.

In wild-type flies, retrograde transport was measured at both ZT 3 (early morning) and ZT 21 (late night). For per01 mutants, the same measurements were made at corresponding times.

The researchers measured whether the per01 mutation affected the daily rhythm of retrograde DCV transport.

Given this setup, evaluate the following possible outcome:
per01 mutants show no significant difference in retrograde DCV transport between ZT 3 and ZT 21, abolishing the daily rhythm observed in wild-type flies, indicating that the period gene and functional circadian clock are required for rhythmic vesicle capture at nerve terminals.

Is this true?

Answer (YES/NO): YES